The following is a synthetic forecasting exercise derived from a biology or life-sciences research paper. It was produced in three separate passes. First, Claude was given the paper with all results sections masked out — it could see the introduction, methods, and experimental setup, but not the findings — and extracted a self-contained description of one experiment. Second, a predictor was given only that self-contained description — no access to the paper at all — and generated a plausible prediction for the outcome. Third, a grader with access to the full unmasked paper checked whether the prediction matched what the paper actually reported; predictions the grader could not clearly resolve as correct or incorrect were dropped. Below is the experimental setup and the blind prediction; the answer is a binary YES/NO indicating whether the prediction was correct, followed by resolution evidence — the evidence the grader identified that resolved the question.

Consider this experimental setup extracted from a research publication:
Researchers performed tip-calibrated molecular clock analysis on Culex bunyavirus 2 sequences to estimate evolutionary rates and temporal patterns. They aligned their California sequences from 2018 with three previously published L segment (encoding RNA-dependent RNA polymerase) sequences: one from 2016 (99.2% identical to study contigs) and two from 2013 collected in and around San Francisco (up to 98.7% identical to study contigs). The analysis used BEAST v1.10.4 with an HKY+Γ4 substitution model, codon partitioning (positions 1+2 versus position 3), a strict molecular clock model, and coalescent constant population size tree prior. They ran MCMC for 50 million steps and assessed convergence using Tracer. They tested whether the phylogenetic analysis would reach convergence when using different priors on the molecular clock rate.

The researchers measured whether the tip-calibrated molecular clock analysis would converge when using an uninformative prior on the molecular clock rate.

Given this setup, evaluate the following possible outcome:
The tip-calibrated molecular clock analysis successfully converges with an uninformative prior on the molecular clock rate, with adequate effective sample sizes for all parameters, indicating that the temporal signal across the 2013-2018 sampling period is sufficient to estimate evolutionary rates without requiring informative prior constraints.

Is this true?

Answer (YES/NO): NO